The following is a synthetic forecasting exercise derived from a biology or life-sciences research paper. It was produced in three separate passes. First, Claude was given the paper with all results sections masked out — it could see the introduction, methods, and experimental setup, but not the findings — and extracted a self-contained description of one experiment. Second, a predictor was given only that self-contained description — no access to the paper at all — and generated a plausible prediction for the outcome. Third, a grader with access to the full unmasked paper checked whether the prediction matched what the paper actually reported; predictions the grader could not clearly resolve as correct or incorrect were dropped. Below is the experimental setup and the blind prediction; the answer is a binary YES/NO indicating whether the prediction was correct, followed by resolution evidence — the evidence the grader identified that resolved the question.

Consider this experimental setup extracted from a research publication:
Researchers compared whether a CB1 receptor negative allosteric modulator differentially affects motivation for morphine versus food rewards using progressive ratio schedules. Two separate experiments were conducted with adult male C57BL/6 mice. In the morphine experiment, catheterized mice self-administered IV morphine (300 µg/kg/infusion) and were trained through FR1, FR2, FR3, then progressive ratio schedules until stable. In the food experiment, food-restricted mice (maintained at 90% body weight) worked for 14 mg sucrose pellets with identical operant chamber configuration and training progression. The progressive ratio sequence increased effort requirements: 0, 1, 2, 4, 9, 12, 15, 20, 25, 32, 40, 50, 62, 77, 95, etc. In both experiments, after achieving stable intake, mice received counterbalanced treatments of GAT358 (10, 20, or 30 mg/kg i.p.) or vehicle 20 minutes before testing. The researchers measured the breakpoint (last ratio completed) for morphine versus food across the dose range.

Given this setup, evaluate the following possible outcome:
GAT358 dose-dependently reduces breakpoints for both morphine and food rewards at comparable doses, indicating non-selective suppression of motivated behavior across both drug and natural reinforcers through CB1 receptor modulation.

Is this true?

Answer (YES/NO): NO